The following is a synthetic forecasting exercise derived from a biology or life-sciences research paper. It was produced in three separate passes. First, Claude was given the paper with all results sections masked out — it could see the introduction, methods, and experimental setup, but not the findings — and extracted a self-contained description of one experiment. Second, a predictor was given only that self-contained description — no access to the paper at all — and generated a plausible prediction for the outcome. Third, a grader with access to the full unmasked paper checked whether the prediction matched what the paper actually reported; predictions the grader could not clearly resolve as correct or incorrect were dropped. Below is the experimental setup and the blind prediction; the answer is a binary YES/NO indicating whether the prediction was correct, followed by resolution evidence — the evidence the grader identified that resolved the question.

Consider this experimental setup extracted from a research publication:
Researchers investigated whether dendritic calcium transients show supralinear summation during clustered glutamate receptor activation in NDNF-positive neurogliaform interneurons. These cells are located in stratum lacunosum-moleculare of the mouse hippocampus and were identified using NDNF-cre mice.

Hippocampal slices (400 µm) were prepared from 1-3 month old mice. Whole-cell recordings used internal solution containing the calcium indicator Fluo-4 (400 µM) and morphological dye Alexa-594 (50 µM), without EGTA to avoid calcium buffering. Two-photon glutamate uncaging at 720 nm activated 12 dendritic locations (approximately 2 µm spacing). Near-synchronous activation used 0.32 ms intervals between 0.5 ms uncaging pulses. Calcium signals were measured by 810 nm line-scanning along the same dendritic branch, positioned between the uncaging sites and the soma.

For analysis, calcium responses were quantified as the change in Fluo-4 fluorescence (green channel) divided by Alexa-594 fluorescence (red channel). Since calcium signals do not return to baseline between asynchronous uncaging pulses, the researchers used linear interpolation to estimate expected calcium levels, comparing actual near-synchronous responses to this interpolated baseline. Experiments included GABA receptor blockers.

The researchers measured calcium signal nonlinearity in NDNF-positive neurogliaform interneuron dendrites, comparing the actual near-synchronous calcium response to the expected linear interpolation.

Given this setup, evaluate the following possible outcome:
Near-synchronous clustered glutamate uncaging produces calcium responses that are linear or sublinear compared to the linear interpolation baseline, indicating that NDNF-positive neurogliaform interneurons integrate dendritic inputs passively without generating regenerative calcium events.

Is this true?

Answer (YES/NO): NO